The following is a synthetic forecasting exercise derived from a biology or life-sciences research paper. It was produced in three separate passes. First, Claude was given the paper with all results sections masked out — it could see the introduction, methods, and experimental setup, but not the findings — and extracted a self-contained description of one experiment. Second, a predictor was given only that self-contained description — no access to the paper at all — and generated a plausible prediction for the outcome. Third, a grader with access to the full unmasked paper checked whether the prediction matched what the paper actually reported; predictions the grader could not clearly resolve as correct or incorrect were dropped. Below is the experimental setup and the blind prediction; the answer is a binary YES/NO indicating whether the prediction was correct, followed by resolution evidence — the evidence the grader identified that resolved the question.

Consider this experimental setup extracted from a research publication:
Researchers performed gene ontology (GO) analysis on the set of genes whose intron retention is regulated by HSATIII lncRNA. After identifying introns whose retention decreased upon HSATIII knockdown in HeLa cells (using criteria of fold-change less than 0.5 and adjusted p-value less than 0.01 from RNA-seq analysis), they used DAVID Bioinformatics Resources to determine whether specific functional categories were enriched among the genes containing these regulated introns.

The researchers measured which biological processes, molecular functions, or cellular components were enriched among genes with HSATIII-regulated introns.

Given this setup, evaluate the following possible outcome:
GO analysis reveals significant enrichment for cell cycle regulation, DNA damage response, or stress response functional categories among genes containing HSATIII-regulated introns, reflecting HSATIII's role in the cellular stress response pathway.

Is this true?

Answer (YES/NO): YES